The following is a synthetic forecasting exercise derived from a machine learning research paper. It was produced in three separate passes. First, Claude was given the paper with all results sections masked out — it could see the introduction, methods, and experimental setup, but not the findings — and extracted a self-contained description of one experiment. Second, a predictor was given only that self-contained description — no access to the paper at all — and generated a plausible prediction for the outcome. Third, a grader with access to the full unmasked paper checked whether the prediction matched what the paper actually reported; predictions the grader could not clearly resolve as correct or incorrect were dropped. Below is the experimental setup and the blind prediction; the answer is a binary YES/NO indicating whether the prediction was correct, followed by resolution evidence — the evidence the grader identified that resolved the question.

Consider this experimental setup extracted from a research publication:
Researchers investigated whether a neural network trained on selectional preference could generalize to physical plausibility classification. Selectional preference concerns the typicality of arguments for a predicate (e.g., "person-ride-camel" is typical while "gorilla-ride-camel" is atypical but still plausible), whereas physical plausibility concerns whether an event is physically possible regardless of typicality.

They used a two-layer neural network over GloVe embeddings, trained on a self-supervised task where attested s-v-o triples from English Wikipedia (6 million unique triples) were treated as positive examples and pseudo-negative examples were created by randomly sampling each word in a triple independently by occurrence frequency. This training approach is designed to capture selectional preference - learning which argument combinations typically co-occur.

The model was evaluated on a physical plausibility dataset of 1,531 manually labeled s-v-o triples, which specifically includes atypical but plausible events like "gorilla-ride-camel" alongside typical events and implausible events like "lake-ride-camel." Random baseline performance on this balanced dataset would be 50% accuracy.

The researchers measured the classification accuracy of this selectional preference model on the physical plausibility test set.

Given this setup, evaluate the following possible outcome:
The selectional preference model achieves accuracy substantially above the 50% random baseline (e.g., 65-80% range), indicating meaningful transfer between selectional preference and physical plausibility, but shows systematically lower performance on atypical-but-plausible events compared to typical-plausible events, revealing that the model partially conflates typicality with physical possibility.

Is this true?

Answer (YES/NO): NO